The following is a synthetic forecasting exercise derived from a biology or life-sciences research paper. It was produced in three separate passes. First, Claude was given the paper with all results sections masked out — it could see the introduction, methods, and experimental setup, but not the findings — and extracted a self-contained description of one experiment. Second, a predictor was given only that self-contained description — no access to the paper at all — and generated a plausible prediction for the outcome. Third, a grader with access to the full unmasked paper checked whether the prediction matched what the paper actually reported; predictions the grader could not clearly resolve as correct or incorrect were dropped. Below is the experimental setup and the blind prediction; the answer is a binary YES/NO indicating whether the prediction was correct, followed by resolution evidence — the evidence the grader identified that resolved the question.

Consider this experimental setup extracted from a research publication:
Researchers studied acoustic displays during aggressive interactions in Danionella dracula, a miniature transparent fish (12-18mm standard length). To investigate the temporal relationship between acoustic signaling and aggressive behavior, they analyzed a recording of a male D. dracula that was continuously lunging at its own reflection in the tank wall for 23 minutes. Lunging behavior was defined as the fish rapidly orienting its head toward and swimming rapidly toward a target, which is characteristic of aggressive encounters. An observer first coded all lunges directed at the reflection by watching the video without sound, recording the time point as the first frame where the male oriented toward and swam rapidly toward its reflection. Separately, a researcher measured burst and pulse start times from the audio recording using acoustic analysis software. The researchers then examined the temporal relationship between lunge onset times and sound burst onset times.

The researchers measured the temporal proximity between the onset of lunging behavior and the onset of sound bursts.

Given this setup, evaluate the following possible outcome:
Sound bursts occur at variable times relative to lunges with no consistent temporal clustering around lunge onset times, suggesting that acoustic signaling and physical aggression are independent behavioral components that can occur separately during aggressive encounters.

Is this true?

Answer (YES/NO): NO